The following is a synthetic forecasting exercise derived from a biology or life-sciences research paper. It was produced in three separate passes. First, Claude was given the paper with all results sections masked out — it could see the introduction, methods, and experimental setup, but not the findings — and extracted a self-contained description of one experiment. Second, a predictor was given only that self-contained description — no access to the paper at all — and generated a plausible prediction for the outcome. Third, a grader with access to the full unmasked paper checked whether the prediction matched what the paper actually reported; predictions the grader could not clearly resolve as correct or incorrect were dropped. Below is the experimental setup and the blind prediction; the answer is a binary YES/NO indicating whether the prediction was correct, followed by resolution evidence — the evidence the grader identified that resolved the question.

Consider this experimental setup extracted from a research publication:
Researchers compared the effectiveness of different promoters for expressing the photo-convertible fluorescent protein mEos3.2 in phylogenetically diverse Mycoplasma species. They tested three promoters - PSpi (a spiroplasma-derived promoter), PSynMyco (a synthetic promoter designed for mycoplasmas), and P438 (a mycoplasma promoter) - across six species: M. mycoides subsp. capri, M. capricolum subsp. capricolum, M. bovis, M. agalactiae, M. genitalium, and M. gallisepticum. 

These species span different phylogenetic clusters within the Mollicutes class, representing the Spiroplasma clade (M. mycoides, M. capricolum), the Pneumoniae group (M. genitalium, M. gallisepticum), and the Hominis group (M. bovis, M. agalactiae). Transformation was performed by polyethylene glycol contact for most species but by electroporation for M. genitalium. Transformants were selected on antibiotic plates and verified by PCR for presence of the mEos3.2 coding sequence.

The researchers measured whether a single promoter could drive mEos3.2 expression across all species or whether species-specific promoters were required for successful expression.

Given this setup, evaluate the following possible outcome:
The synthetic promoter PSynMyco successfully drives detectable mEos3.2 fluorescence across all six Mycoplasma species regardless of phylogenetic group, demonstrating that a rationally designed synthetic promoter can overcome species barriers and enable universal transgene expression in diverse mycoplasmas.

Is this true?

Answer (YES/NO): YES